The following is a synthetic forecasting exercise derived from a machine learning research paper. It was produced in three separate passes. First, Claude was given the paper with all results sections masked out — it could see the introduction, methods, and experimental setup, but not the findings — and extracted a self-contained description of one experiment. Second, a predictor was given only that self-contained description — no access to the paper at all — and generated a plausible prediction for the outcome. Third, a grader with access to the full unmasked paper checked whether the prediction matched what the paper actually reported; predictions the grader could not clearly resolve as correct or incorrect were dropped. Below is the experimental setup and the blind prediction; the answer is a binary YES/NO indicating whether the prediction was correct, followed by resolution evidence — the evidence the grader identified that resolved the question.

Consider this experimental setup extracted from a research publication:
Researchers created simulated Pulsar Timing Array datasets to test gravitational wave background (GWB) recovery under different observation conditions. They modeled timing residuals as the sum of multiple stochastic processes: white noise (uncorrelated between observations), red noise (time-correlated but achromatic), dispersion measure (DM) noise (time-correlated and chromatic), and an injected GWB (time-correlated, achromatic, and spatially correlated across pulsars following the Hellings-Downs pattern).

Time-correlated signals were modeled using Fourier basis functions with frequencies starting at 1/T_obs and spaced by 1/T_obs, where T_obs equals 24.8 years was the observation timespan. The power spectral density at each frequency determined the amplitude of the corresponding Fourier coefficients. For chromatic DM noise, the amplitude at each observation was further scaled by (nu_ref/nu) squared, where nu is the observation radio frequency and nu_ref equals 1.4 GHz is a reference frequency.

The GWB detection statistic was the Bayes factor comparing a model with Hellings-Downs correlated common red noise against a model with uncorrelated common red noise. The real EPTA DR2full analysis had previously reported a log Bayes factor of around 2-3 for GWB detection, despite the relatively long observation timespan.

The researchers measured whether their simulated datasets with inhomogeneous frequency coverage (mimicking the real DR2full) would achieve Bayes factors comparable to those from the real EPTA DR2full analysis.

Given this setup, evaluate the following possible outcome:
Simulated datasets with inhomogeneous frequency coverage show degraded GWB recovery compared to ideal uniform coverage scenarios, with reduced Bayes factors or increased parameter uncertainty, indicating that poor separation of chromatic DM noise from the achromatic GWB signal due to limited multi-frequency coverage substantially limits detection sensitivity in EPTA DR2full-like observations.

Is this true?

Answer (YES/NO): YES